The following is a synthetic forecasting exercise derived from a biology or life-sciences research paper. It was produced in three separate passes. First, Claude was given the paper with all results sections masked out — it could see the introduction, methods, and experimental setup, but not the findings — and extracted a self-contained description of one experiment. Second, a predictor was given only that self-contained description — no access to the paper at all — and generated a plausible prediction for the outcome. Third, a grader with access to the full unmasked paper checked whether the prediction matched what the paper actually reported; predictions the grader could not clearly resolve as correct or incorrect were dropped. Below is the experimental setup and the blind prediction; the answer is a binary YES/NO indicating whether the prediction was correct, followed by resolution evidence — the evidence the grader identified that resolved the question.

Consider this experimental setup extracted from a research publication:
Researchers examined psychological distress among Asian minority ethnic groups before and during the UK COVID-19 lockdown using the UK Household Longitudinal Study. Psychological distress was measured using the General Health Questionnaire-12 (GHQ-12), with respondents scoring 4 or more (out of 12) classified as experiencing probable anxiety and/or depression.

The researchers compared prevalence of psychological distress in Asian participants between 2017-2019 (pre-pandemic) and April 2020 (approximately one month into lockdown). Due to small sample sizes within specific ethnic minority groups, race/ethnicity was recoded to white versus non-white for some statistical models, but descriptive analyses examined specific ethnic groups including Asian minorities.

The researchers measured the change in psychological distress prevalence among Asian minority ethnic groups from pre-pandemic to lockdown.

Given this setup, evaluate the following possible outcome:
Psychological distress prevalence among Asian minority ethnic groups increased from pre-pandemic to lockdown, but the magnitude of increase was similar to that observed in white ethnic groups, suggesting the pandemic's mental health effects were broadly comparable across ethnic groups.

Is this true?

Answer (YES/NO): NO